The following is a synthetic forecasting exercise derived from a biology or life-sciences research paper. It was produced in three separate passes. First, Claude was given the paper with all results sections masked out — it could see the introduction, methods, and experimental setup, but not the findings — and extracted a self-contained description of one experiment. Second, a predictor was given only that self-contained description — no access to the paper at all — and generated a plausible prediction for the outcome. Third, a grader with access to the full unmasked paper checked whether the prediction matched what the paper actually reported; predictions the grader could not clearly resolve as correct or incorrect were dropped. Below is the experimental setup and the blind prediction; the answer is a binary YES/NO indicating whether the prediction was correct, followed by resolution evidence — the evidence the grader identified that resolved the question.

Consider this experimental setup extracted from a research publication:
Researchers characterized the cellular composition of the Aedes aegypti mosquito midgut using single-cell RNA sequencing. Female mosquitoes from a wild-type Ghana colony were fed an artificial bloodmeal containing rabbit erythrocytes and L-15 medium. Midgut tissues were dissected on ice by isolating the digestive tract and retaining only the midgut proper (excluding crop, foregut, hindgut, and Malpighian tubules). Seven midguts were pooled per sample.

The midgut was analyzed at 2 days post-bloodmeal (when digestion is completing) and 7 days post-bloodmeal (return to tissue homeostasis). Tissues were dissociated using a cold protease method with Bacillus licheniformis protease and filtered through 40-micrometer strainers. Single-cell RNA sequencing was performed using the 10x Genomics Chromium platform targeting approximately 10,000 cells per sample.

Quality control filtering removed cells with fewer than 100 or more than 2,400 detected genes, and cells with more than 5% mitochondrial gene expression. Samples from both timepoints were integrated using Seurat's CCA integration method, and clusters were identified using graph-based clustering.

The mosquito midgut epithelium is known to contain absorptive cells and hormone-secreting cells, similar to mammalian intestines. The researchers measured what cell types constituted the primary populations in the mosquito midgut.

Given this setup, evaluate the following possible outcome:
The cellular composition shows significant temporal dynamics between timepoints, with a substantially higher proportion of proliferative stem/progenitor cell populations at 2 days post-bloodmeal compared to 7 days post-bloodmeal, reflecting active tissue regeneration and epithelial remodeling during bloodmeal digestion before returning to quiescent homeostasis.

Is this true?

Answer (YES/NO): NO